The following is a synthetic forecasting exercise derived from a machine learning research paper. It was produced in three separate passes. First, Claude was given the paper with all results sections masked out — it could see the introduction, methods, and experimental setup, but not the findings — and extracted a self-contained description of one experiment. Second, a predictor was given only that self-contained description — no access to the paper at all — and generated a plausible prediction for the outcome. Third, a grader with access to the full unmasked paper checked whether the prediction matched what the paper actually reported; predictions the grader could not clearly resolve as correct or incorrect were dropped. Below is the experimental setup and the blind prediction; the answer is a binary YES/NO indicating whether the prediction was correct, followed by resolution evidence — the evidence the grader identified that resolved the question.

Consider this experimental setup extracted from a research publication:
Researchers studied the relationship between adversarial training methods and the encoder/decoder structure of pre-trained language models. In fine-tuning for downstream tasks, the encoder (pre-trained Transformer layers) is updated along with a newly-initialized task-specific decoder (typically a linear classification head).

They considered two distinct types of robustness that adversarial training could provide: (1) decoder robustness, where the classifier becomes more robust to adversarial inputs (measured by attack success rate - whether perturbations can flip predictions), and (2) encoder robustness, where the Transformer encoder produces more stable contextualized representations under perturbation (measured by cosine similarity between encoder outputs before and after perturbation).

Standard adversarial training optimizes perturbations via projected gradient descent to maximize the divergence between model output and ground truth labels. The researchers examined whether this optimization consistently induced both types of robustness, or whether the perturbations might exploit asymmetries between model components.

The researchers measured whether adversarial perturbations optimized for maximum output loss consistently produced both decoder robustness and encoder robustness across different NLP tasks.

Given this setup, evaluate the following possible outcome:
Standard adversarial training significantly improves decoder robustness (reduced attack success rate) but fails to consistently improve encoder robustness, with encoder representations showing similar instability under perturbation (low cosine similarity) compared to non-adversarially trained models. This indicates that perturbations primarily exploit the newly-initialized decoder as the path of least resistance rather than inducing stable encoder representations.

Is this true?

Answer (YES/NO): NO